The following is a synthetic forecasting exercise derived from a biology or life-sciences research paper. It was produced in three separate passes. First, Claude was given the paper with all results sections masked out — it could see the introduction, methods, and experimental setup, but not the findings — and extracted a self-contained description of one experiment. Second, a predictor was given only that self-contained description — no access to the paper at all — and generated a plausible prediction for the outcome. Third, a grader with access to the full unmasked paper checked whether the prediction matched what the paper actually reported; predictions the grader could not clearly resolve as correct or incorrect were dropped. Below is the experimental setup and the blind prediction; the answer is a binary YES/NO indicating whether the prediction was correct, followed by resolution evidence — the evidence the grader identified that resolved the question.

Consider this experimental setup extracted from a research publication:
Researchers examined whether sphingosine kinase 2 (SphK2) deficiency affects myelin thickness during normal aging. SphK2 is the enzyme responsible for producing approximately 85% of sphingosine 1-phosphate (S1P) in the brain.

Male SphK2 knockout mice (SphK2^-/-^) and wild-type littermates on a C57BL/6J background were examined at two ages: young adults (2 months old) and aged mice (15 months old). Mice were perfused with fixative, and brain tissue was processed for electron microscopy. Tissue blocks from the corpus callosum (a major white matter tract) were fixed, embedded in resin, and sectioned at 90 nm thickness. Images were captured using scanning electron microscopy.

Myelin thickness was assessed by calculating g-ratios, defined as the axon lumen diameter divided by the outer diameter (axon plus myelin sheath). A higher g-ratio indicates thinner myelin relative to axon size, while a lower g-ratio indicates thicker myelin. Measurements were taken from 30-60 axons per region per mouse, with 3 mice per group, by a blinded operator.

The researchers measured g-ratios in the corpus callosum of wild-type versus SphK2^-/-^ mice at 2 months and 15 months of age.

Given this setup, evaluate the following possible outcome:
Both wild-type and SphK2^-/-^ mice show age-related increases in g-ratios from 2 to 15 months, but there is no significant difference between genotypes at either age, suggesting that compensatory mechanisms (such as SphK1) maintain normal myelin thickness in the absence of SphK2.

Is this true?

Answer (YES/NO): NO